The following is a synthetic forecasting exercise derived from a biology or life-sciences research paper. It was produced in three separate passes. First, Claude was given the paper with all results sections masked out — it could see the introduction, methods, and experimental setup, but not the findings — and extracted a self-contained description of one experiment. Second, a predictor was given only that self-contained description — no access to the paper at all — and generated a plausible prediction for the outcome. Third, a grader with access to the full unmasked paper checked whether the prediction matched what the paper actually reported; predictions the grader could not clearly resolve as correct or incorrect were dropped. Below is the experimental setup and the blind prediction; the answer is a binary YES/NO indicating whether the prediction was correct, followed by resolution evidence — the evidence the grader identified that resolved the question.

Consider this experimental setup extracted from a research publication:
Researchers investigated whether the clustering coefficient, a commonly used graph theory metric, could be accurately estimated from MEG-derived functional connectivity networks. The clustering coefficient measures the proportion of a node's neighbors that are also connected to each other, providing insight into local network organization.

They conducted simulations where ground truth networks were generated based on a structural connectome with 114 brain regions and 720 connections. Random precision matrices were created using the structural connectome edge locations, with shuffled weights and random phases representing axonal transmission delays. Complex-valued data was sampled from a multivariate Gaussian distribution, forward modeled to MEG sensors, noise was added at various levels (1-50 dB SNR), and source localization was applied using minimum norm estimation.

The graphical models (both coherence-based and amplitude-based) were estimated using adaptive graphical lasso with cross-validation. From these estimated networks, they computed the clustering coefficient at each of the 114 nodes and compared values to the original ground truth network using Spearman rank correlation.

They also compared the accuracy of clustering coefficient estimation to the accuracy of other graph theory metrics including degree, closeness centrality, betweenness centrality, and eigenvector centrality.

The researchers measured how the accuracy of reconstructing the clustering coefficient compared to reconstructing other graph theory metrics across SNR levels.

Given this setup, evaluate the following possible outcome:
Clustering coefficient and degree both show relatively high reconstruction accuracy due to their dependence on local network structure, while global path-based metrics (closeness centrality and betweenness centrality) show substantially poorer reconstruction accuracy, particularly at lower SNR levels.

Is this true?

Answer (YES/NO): NO